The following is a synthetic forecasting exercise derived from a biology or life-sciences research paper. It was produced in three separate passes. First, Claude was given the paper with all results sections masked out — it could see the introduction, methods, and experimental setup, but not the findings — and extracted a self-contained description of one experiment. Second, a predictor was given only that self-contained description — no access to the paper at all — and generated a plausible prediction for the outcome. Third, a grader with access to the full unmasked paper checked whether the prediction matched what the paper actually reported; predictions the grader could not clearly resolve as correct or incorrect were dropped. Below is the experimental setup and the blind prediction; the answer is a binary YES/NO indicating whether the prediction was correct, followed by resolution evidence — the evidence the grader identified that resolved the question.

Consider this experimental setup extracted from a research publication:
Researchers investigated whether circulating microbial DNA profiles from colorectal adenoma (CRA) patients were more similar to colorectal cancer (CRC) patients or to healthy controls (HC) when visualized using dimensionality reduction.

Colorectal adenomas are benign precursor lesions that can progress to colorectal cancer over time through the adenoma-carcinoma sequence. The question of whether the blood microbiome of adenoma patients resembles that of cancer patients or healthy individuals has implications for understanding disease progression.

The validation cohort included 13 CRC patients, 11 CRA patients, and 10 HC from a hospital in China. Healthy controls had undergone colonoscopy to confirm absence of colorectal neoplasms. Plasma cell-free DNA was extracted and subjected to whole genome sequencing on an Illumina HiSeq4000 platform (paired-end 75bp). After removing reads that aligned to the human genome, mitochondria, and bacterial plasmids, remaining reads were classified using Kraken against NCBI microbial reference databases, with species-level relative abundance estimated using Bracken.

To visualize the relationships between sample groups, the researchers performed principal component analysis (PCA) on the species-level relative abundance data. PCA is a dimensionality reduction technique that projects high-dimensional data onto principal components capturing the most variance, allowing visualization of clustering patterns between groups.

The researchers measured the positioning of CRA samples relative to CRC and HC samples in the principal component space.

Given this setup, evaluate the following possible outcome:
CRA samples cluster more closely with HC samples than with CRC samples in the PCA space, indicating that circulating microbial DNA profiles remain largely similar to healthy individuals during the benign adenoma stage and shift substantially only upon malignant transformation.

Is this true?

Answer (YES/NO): NO